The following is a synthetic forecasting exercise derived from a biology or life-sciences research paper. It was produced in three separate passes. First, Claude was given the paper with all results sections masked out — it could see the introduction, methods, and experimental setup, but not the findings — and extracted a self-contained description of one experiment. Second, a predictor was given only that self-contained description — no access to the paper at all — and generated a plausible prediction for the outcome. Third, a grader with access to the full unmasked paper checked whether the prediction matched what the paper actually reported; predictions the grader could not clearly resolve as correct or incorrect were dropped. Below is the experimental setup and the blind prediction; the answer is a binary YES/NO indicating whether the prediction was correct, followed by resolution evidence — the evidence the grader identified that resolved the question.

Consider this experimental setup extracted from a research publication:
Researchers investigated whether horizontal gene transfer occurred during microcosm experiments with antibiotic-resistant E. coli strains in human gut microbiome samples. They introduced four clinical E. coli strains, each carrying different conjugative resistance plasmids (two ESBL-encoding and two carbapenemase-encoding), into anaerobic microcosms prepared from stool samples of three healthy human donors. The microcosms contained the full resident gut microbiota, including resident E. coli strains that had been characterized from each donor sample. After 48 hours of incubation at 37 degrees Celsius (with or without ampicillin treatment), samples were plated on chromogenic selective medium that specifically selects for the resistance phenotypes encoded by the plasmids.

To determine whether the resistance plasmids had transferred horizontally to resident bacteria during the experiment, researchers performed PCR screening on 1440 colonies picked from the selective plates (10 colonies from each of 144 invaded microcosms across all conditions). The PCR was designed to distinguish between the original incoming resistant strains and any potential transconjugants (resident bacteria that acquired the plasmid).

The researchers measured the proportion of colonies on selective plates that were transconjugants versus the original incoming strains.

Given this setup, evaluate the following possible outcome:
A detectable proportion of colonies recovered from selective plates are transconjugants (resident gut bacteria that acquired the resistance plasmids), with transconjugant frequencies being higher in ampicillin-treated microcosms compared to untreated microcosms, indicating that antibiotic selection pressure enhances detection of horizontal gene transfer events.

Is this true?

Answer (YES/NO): NO